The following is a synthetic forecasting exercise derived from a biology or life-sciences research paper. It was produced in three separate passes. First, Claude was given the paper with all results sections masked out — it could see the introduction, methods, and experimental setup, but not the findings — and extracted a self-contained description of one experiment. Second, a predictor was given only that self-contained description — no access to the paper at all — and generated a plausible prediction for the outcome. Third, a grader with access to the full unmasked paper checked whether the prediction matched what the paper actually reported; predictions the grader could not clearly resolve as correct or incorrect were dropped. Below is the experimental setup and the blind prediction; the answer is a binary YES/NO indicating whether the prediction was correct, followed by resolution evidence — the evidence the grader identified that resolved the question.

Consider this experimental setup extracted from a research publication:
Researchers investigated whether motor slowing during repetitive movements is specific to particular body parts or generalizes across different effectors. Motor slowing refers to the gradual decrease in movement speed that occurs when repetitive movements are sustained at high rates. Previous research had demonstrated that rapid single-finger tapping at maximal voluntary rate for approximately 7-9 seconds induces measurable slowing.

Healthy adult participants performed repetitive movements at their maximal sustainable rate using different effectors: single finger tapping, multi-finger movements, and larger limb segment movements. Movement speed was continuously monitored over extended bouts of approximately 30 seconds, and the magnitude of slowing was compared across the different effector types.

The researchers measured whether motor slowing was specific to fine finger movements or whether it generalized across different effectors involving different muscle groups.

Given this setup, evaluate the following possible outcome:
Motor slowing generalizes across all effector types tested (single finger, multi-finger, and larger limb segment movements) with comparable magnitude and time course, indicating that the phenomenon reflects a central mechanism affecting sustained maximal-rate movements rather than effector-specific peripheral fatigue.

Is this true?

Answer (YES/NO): YES